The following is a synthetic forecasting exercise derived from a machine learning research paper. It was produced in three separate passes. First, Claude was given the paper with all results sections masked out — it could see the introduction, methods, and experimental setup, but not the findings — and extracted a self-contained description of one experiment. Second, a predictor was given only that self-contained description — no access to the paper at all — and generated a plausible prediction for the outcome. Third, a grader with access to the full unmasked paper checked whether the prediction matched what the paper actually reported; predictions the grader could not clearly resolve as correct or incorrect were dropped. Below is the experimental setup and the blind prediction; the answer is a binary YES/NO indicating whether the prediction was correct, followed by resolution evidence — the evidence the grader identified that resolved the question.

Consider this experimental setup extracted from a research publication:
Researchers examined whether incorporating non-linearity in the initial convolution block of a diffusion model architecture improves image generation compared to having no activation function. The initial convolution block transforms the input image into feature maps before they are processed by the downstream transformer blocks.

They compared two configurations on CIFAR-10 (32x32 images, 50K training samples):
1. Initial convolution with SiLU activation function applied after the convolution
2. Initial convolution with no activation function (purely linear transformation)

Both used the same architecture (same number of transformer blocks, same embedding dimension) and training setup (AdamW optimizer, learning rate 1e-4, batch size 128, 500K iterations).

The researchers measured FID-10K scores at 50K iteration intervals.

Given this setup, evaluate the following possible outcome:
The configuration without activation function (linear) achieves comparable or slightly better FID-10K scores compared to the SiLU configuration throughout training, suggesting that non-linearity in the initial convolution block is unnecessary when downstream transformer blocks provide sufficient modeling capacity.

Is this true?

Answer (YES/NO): NO